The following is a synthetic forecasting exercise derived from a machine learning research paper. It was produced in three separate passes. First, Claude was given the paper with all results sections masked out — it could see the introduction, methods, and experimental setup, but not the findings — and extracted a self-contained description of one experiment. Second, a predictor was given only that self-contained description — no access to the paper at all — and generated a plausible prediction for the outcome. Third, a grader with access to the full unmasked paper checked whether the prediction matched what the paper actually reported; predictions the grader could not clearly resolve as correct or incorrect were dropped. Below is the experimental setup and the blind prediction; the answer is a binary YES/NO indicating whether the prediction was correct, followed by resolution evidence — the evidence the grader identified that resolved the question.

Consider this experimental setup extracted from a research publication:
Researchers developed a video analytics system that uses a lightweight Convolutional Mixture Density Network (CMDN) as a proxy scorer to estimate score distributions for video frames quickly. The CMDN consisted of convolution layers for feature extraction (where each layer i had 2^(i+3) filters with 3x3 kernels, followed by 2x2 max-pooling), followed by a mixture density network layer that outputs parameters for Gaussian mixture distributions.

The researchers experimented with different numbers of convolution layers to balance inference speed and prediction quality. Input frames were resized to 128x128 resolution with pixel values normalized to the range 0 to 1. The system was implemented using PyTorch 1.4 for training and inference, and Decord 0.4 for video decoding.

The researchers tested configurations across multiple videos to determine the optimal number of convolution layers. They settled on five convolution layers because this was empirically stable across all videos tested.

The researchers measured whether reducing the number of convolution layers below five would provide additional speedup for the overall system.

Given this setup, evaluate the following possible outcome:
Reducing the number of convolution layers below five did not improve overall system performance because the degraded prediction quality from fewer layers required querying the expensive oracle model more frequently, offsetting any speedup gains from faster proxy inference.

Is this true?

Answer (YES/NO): NO